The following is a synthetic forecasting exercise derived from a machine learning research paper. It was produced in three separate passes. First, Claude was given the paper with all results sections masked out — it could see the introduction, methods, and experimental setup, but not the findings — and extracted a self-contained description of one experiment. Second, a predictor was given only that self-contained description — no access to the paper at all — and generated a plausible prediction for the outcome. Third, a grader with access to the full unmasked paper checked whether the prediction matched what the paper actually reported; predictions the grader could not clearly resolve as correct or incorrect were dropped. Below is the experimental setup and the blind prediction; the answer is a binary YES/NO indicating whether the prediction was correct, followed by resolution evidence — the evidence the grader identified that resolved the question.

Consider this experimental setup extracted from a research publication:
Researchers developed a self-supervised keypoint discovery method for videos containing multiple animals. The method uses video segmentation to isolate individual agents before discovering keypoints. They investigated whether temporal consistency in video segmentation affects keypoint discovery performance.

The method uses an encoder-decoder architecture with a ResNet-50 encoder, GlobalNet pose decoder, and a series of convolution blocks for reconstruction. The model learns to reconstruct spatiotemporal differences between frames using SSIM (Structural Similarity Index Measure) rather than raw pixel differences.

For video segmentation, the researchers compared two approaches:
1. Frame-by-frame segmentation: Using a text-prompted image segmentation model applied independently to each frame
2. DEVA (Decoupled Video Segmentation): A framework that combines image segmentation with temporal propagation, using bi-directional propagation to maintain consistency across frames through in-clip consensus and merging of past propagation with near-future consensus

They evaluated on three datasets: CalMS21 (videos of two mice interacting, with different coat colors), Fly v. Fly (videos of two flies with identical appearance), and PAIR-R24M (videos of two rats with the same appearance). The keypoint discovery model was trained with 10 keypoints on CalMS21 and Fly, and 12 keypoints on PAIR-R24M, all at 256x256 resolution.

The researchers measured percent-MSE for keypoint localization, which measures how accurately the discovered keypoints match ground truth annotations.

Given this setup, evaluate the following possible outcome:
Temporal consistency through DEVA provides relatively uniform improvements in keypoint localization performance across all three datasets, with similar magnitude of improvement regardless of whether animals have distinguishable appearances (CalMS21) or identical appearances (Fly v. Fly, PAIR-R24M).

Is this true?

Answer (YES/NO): NO